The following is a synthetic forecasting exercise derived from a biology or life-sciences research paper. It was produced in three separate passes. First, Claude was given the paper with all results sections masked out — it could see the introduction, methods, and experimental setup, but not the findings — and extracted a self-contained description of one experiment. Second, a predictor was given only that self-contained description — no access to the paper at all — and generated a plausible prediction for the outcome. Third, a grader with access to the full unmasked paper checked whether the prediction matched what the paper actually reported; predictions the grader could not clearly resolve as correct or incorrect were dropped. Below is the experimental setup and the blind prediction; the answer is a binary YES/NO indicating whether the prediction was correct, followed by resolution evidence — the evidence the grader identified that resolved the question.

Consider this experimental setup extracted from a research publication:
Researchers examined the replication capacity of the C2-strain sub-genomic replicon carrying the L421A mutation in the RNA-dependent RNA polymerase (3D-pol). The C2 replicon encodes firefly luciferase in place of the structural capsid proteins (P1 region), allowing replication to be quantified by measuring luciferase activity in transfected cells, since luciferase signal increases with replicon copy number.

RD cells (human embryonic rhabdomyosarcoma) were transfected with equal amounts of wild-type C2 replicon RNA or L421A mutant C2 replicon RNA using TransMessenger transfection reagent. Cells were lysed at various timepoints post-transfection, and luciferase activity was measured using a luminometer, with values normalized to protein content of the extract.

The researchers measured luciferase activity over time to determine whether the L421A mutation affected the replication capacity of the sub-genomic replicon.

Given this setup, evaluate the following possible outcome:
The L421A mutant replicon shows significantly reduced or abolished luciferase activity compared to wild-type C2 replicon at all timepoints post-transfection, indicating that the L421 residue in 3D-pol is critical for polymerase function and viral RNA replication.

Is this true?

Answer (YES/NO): NO